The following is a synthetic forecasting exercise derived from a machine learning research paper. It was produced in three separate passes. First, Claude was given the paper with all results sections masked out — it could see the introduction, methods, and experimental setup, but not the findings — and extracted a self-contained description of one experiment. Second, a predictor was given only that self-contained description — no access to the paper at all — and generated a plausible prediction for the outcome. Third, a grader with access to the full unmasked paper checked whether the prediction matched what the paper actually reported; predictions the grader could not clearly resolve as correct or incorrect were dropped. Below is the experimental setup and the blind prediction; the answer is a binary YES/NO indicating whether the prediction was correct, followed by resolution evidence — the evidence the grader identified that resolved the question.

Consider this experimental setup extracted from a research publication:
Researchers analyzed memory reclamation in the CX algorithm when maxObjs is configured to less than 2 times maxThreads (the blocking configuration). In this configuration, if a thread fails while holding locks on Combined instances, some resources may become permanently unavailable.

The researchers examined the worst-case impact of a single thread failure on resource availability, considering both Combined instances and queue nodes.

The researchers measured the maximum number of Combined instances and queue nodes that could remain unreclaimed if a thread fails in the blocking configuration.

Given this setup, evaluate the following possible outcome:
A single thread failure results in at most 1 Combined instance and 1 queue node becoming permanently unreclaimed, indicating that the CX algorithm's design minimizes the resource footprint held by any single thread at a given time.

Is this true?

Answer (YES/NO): NO